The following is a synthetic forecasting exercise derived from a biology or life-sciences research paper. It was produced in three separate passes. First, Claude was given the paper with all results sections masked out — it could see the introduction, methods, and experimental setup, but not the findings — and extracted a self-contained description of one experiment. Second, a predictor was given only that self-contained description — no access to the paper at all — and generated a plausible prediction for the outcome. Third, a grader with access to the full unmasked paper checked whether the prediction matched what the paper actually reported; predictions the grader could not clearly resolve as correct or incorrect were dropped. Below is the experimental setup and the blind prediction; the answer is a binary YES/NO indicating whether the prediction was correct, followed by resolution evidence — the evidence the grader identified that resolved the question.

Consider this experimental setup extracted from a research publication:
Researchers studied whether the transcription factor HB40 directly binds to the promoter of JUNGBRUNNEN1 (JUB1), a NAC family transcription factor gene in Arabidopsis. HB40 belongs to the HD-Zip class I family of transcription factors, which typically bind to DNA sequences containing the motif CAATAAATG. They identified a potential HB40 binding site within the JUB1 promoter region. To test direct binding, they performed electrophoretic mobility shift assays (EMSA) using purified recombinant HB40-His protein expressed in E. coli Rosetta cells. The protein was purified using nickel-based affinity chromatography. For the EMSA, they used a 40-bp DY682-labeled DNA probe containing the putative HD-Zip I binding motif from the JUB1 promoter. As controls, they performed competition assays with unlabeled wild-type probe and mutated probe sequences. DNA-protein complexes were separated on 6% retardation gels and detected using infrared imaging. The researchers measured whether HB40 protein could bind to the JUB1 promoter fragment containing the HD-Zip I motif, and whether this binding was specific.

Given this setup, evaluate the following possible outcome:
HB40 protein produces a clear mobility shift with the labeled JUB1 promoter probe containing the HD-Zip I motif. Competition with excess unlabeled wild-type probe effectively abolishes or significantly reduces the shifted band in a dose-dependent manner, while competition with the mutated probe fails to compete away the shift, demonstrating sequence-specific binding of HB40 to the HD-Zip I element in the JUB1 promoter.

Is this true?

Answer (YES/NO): YES